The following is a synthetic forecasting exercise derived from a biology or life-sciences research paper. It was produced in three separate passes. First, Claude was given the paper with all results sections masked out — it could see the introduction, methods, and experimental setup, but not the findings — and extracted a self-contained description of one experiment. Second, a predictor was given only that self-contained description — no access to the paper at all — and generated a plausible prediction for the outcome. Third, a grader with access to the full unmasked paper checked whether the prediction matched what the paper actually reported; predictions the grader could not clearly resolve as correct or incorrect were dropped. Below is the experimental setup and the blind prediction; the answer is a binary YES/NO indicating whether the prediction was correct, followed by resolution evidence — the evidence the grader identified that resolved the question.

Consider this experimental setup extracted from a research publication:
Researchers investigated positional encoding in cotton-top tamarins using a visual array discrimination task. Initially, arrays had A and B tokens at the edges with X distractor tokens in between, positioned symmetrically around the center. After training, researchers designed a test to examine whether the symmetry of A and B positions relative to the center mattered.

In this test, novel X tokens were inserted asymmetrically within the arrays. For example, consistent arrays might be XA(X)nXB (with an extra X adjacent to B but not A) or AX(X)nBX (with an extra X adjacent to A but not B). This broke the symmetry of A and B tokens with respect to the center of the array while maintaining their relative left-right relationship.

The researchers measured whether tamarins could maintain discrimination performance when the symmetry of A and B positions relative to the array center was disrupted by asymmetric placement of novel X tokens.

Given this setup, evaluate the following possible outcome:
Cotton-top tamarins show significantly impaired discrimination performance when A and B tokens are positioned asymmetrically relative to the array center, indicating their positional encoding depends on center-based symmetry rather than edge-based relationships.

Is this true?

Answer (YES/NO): NO